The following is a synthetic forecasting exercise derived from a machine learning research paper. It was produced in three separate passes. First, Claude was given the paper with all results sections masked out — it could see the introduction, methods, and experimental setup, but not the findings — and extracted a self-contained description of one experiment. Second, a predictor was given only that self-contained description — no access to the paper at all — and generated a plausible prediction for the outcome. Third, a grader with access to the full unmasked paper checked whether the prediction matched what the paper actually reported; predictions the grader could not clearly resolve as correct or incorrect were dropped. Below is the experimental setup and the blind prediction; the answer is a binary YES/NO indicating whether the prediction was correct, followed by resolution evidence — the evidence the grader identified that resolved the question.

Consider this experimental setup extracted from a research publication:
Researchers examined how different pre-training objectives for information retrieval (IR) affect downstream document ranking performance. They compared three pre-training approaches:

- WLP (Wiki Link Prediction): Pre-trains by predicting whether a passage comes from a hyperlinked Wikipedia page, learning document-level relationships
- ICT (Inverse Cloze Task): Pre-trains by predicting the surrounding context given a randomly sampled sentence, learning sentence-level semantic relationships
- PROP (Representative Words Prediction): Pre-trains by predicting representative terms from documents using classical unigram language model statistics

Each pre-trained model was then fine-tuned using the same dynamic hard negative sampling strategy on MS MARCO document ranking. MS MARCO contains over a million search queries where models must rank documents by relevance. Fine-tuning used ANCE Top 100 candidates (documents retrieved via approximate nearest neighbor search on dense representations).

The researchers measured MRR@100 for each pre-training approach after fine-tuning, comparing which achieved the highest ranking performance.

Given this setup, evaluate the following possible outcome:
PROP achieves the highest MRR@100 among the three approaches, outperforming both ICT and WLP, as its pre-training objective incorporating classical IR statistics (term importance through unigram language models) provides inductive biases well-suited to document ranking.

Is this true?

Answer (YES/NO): NO